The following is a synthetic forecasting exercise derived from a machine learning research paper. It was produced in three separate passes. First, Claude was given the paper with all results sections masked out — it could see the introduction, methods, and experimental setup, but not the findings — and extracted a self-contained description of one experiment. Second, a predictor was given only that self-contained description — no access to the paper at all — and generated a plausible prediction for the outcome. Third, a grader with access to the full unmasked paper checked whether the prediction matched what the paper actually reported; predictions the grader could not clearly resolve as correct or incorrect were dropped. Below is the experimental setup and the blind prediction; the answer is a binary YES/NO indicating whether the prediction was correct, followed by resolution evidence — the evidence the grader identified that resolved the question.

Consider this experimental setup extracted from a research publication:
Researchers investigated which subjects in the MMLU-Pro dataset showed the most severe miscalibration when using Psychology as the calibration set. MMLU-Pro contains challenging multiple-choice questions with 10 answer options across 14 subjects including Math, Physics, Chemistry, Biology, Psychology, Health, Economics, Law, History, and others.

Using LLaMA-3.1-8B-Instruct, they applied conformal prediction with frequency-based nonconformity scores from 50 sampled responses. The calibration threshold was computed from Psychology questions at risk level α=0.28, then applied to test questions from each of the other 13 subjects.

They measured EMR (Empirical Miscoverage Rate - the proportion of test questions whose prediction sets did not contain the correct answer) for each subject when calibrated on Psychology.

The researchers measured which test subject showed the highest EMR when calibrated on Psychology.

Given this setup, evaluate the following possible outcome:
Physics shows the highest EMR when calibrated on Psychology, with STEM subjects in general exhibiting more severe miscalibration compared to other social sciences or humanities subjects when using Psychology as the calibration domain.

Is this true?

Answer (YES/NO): NO